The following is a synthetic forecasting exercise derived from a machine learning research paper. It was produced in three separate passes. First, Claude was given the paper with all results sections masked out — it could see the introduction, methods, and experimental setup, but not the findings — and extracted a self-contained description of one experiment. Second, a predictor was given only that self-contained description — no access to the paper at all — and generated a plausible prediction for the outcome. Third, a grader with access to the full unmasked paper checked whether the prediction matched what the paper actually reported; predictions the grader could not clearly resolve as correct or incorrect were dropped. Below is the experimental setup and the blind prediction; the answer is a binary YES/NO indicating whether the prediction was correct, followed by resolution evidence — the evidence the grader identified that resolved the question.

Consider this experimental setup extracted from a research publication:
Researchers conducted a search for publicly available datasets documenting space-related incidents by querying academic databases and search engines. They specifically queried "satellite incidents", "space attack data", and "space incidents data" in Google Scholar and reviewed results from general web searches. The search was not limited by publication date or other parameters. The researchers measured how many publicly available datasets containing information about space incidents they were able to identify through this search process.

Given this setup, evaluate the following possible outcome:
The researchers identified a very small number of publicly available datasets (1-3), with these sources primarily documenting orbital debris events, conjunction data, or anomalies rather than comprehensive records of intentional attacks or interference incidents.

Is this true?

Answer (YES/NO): NO